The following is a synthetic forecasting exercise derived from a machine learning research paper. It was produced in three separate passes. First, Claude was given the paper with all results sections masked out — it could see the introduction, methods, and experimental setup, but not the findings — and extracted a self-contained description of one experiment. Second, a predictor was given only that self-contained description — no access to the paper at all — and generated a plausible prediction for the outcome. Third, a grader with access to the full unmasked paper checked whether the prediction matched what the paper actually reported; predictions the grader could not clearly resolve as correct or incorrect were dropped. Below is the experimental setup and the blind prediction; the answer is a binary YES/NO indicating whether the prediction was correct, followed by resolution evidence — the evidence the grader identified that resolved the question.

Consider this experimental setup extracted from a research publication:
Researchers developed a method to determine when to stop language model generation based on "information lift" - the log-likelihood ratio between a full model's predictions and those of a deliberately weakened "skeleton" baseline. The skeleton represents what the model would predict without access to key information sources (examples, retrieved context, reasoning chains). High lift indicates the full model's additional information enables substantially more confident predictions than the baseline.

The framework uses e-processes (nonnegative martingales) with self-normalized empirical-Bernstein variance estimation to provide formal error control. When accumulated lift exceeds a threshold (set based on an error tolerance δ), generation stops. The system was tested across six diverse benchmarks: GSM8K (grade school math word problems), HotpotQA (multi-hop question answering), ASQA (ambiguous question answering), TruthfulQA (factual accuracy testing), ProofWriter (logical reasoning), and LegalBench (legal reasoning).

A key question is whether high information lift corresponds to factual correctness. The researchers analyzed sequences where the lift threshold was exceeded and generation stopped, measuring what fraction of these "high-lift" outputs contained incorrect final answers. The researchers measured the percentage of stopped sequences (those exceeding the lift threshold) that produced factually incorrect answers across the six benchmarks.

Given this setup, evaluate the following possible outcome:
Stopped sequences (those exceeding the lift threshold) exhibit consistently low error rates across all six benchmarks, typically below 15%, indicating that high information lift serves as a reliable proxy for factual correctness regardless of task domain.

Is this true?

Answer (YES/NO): NO